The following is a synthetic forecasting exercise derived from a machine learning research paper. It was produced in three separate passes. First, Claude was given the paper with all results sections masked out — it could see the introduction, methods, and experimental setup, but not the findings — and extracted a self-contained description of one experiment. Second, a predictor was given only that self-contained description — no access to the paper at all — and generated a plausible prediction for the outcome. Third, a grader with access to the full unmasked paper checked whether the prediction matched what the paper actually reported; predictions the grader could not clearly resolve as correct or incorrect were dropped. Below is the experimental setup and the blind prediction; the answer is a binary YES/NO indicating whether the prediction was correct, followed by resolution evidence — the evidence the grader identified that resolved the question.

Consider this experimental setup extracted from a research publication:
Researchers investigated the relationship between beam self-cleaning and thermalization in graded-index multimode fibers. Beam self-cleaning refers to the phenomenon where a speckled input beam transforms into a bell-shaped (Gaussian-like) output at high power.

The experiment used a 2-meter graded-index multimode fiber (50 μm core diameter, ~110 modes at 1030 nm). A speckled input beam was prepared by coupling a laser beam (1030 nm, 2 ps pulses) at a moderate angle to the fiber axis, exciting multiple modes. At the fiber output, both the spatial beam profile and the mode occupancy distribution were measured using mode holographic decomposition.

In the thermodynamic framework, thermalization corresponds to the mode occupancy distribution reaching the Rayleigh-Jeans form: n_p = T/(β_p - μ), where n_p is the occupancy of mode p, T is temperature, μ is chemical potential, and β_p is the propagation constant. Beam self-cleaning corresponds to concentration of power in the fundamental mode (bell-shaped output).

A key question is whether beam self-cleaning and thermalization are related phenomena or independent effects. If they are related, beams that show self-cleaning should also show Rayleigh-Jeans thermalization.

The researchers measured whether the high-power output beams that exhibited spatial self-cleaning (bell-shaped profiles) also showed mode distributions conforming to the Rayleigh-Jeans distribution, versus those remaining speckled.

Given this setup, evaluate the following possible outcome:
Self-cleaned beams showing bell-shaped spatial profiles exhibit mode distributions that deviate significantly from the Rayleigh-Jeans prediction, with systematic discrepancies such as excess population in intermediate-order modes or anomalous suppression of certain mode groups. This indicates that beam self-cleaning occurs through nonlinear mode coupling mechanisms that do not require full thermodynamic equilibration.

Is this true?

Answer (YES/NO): NO